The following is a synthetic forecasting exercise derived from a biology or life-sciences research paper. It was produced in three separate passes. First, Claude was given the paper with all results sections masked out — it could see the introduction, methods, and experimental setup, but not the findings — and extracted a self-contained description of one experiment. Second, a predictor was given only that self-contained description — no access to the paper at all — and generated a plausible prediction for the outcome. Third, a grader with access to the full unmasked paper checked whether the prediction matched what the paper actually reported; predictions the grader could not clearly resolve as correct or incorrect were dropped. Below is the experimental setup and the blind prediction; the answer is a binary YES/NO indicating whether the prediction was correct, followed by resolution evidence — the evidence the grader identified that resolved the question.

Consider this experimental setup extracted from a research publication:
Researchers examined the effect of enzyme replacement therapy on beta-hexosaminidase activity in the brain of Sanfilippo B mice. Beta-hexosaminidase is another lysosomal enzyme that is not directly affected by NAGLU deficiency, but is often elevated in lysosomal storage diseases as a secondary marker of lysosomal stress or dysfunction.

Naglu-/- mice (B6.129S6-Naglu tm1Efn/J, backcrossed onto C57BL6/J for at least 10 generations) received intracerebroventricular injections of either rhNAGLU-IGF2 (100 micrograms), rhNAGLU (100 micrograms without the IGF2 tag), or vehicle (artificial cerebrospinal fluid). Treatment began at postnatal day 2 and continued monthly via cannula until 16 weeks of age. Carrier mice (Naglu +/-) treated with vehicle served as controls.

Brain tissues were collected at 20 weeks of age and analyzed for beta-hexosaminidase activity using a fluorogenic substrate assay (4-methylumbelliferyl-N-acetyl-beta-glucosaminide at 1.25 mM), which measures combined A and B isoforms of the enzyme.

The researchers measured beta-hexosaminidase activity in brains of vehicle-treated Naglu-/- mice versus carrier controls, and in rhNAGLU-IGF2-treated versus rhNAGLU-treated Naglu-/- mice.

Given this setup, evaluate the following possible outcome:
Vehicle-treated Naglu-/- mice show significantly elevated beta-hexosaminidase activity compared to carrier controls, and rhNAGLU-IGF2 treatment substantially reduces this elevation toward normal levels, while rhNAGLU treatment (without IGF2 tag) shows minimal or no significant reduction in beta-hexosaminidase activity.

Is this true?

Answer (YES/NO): NO